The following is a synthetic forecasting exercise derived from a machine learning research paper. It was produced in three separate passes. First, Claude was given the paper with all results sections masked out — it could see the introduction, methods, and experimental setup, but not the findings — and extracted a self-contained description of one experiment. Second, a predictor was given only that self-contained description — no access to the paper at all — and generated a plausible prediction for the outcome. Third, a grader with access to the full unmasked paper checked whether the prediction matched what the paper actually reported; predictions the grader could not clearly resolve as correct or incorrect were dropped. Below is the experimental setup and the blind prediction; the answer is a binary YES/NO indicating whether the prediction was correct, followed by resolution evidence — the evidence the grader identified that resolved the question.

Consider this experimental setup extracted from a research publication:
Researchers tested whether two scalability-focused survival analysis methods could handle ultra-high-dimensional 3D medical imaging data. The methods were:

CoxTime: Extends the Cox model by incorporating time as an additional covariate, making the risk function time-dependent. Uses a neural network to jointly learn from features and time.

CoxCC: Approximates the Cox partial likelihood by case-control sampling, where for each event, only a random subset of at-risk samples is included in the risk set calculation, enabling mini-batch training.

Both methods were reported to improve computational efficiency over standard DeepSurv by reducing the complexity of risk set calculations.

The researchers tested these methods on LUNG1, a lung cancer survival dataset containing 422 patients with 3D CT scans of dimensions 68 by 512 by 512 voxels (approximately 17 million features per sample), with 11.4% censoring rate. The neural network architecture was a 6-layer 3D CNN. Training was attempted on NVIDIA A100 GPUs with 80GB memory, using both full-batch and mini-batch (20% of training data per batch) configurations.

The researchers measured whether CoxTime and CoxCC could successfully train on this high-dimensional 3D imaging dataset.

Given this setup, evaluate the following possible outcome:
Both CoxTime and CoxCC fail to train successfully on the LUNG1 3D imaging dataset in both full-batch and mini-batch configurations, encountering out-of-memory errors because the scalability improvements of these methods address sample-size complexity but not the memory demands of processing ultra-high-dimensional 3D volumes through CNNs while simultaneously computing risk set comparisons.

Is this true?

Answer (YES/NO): YES